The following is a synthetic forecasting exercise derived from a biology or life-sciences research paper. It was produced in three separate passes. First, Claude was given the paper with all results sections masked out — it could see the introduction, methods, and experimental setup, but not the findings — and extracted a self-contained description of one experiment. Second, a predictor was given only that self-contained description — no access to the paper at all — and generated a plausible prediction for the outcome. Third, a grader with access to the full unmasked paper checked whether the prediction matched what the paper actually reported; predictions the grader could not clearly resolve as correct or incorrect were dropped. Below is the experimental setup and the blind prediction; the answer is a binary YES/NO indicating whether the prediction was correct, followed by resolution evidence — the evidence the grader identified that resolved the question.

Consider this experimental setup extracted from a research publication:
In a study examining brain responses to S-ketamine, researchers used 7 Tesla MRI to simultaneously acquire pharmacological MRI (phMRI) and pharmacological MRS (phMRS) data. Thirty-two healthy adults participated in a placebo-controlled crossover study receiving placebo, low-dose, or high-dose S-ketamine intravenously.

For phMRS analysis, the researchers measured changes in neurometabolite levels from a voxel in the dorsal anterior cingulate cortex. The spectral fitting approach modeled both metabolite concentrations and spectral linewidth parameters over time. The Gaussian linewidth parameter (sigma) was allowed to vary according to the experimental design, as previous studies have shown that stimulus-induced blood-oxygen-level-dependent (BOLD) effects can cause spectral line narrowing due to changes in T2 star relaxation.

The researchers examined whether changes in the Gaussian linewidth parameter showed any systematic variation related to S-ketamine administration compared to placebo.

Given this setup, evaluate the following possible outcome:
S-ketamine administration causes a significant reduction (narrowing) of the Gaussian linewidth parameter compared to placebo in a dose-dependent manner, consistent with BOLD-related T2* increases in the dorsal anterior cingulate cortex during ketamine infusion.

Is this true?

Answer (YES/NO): YES